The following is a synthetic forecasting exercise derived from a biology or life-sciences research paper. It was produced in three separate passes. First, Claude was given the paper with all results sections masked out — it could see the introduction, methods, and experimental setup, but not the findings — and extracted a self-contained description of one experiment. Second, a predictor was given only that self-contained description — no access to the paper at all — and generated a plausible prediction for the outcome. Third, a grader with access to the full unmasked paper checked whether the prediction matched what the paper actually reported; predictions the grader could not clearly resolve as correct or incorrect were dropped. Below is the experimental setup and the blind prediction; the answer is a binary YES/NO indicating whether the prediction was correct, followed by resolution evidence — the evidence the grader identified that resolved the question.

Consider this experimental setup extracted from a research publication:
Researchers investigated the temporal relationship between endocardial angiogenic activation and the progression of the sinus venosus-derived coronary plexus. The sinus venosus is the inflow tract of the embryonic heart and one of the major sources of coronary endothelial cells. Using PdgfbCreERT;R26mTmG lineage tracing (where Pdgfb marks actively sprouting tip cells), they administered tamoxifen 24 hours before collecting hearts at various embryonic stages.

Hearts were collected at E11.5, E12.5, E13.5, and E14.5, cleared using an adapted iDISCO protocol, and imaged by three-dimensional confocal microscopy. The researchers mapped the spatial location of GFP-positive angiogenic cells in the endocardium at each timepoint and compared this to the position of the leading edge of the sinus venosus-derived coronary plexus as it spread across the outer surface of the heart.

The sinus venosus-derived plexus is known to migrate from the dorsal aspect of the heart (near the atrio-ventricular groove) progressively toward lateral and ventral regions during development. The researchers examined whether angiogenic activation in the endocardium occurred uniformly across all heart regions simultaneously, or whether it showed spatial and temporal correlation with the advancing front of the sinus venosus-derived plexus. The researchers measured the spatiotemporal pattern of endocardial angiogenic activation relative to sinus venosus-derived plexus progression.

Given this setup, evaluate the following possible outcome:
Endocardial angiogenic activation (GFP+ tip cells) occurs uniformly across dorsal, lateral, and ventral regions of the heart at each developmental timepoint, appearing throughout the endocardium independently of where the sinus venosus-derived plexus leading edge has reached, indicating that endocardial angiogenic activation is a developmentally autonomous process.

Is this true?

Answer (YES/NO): NO